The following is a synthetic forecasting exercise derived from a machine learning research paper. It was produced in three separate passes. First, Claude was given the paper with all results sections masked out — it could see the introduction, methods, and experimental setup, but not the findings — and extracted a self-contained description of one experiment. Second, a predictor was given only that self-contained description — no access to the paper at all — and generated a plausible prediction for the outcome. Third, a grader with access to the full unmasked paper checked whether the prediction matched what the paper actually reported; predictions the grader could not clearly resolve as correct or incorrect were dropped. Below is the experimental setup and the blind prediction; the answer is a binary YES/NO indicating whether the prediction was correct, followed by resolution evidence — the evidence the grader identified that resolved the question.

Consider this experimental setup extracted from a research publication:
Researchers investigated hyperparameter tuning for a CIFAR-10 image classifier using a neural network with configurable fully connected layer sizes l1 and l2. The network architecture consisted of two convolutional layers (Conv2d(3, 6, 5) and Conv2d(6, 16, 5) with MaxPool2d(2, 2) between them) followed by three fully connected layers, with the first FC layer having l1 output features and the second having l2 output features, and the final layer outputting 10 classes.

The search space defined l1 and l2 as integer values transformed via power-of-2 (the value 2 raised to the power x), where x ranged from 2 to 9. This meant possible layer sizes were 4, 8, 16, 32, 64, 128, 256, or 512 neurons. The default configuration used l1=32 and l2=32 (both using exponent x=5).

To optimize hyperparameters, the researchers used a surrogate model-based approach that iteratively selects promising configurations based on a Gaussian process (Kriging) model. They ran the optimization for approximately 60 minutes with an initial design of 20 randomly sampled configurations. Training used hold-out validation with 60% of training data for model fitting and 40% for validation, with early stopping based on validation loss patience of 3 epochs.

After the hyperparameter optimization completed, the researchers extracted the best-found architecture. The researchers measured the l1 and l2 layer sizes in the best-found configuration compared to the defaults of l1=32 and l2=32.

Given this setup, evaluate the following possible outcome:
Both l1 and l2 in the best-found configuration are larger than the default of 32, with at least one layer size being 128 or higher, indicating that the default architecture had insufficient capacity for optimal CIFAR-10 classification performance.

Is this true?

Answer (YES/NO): NO